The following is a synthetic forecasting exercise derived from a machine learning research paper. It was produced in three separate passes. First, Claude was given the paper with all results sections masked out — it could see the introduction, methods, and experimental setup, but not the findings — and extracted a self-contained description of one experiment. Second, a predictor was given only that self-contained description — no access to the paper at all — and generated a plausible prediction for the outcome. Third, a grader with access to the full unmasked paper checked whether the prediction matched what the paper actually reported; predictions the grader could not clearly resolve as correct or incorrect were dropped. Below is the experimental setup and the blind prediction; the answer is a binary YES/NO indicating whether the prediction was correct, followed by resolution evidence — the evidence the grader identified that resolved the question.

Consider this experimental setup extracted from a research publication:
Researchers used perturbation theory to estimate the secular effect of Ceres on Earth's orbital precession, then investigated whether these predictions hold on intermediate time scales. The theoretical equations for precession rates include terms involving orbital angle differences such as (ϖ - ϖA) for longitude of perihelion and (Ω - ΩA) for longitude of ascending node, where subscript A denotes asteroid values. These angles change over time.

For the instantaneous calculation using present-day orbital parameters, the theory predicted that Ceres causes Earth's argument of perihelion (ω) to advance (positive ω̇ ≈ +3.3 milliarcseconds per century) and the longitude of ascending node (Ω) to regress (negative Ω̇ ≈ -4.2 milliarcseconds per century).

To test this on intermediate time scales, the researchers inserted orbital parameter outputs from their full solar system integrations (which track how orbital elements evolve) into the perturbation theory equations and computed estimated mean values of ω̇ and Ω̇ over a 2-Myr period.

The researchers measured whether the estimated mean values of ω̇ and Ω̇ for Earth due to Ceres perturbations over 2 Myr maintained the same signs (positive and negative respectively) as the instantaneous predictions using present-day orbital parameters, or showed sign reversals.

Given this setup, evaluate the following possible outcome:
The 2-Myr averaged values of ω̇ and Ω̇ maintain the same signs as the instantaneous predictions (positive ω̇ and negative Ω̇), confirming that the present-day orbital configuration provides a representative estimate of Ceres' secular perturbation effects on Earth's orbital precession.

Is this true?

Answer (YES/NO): YES